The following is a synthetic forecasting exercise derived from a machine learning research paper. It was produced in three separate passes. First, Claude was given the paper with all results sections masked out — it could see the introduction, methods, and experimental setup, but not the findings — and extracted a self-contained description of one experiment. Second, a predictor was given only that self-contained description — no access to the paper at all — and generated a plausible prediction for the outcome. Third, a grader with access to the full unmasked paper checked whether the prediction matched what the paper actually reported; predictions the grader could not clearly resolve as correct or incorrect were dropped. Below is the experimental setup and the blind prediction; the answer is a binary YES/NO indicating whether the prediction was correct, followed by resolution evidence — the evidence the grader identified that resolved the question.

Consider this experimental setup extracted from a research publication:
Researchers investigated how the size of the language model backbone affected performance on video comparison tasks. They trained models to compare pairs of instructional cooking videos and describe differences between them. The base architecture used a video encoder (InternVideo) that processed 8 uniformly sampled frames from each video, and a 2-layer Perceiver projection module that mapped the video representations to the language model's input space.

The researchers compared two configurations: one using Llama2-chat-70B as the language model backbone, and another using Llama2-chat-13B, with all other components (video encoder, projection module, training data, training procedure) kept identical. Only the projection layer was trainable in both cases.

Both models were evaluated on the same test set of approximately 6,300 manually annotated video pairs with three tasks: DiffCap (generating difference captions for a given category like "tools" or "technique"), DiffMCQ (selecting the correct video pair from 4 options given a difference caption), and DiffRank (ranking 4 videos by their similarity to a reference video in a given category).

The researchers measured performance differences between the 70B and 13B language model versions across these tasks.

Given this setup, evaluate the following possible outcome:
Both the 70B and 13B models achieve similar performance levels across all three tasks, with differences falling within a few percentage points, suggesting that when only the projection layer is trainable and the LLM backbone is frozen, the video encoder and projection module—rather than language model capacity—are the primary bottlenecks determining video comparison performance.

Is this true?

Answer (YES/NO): NO